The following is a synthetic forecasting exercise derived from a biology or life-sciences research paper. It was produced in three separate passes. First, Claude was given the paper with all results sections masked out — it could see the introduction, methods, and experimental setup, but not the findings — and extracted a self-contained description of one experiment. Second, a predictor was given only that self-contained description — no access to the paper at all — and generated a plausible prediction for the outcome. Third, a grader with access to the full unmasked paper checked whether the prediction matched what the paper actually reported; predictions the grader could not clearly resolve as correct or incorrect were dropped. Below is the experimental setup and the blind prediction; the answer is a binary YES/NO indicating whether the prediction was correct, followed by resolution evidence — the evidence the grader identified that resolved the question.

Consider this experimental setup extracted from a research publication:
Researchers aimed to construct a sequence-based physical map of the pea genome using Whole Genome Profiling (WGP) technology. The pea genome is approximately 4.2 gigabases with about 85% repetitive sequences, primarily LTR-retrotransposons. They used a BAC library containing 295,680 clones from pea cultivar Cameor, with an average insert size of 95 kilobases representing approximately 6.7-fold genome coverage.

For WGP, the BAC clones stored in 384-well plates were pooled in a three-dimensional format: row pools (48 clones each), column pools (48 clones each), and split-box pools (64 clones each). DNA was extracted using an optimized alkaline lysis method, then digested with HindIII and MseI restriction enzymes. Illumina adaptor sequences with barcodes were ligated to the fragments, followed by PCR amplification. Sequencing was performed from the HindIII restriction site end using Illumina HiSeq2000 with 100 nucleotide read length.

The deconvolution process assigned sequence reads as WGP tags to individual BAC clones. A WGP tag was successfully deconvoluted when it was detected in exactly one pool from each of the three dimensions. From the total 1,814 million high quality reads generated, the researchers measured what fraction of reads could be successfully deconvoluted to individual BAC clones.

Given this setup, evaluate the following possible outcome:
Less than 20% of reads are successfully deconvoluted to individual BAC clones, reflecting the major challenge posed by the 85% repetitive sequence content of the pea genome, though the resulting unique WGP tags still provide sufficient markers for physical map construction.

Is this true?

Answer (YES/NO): NO